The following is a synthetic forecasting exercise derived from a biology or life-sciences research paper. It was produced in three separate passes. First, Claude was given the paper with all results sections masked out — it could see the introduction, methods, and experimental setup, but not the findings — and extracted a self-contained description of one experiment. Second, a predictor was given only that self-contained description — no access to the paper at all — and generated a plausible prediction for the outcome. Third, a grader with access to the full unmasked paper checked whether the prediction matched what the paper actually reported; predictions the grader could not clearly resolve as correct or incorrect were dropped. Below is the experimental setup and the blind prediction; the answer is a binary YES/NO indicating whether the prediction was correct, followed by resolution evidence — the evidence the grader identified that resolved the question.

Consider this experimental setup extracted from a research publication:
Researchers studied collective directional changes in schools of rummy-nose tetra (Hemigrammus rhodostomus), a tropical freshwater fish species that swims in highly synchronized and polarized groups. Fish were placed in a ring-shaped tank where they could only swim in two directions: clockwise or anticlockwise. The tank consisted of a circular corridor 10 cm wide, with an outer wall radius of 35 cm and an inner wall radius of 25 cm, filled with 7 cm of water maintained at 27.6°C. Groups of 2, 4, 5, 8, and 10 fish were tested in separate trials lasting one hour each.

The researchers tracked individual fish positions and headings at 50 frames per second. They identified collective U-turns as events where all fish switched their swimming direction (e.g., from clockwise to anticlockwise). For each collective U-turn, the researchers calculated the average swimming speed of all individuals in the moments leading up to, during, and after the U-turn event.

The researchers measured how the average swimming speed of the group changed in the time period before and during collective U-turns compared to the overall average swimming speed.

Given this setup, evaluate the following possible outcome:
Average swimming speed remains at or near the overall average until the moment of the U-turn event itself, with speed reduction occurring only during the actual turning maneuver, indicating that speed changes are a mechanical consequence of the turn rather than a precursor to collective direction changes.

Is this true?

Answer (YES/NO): NO